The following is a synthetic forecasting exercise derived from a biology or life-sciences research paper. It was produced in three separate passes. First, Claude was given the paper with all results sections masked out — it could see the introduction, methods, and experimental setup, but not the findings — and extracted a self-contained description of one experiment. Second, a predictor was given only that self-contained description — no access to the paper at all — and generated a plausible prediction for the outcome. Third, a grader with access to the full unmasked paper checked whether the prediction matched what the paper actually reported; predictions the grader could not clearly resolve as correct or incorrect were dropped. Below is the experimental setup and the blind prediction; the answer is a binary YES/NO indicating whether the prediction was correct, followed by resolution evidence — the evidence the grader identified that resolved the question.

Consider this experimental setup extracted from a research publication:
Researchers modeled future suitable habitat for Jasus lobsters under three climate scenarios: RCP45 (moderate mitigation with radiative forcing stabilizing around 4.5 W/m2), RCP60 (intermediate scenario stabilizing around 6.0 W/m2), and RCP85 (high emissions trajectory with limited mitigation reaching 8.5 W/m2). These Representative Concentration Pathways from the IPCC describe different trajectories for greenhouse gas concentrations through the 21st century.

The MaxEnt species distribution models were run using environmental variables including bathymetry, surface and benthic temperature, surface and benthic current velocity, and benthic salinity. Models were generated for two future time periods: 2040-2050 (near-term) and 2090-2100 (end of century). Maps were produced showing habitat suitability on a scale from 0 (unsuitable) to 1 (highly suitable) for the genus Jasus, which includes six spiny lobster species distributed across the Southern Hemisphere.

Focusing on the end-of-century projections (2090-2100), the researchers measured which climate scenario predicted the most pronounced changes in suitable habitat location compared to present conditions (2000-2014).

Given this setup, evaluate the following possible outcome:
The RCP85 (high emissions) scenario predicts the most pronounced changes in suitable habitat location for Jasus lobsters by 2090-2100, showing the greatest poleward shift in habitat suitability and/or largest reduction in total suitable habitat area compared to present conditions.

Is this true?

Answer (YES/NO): YES